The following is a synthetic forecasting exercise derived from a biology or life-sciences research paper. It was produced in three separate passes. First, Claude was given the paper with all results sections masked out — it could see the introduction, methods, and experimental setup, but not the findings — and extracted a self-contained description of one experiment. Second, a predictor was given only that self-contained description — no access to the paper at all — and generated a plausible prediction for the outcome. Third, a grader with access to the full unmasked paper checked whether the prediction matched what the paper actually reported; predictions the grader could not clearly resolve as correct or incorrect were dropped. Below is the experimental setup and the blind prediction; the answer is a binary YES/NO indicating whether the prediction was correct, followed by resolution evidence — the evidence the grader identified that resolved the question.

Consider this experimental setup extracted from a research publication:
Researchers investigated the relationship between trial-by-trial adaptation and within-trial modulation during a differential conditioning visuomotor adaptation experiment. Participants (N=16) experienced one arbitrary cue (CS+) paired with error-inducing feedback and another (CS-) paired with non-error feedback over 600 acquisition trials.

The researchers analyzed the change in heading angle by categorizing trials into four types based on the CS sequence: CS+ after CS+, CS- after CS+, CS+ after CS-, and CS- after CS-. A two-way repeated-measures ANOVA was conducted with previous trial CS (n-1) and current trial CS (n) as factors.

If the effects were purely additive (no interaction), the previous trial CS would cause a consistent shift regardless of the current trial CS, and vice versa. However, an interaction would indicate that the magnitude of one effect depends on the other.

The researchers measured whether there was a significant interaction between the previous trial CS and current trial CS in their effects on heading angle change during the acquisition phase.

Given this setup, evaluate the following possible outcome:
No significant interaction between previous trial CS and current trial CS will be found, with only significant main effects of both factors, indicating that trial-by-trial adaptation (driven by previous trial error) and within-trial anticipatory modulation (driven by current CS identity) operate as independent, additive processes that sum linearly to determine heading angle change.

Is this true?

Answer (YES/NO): NO